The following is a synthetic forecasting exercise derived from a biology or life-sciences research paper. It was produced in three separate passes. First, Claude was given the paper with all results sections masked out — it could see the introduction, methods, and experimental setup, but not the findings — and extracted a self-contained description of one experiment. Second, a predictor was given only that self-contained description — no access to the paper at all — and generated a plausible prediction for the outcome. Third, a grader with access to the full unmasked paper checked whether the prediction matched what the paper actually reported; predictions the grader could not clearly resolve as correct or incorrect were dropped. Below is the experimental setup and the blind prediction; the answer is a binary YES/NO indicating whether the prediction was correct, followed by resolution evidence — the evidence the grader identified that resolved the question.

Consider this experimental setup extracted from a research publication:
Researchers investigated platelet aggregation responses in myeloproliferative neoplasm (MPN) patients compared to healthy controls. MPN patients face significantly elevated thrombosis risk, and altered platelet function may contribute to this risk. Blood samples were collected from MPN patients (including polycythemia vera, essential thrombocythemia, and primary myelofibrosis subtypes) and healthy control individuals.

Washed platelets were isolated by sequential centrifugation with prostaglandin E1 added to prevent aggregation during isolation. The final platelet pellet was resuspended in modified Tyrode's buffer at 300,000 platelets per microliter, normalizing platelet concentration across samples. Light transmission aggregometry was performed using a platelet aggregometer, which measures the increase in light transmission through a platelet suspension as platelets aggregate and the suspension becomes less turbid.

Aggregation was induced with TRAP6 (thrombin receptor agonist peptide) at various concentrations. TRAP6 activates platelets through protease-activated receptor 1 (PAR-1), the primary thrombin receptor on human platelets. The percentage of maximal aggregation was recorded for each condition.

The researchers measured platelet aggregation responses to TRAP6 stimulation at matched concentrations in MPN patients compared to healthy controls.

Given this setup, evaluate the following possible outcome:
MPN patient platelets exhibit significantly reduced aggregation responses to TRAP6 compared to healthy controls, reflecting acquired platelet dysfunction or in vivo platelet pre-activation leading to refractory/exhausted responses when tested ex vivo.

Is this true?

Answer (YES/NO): NO